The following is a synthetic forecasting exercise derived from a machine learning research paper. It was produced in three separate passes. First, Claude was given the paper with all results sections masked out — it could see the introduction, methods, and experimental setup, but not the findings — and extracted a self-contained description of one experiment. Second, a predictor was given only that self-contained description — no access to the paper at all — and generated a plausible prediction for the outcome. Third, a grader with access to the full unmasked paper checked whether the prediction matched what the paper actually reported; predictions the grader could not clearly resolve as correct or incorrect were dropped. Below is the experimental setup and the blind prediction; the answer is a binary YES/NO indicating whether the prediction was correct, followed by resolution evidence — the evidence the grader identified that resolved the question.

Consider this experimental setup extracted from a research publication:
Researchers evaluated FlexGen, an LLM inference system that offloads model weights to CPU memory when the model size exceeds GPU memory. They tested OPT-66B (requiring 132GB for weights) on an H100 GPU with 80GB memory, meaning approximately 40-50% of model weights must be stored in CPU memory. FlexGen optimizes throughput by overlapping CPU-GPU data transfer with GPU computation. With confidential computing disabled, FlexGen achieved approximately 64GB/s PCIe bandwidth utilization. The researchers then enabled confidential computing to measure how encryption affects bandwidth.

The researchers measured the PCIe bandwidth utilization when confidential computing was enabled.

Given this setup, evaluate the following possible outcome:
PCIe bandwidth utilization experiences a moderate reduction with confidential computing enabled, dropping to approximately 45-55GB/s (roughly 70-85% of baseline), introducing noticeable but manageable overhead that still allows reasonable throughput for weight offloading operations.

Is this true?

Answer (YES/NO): NO